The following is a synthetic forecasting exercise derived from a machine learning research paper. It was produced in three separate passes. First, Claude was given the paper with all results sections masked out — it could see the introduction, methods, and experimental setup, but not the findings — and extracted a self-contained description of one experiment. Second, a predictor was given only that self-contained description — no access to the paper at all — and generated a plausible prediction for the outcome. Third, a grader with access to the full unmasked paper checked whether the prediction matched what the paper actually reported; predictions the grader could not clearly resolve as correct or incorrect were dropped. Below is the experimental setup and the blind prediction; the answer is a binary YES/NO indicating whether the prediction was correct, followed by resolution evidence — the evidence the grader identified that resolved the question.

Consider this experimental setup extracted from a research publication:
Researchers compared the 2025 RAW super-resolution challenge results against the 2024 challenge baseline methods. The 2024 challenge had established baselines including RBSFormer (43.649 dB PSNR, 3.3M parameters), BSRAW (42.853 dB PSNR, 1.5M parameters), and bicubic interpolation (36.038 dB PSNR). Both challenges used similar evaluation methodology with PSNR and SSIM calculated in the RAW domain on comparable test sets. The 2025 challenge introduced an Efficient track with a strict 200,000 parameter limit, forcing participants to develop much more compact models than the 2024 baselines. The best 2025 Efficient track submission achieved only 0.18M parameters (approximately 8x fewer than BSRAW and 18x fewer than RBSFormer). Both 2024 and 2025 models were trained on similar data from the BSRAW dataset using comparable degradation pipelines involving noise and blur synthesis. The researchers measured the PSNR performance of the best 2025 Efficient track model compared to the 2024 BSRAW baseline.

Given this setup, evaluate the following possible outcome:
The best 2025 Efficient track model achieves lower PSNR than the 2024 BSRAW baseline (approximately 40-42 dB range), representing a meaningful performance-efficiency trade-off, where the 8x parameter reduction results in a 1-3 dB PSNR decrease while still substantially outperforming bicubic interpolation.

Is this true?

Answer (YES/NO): NO